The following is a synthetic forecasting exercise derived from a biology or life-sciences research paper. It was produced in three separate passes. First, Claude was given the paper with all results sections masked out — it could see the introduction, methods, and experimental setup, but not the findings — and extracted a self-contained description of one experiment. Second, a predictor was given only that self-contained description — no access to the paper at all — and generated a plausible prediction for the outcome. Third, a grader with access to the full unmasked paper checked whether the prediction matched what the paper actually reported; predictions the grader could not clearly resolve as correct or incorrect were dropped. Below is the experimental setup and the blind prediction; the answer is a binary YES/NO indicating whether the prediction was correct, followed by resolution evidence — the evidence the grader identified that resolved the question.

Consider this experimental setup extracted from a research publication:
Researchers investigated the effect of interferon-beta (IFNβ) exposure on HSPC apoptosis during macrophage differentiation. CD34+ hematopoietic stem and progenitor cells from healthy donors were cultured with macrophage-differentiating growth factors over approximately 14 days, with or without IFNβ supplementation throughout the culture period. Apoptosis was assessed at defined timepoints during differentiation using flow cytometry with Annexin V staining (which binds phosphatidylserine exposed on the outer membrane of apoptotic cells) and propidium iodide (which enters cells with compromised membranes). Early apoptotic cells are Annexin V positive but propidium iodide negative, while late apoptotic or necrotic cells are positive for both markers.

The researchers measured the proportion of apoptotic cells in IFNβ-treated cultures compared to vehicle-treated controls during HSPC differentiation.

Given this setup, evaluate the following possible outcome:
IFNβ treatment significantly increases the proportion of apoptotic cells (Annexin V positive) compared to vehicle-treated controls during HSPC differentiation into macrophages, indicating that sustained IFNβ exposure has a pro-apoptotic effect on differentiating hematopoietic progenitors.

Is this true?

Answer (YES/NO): YES